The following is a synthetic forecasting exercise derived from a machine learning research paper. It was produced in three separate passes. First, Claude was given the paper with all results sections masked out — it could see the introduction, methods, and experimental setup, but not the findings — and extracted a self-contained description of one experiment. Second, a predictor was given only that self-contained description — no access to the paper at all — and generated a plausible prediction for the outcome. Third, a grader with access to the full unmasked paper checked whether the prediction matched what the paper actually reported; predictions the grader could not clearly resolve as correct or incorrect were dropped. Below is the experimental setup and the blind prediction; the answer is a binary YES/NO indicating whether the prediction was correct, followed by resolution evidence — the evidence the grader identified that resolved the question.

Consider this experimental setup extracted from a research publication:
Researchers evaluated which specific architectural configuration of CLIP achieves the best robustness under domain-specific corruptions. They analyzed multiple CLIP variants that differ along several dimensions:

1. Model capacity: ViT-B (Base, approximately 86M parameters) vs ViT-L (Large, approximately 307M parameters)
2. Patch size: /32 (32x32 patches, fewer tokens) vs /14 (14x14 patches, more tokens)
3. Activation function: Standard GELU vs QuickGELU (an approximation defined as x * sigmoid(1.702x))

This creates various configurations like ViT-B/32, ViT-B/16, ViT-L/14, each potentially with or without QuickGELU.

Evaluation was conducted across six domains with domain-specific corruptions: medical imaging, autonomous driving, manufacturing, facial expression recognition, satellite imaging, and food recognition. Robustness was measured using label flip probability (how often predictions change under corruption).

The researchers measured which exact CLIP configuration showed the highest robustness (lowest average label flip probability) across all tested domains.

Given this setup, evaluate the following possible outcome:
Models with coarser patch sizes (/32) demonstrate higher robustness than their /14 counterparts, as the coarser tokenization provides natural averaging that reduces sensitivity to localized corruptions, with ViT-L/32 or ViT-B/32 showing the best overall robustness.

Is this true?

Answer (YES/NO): NO